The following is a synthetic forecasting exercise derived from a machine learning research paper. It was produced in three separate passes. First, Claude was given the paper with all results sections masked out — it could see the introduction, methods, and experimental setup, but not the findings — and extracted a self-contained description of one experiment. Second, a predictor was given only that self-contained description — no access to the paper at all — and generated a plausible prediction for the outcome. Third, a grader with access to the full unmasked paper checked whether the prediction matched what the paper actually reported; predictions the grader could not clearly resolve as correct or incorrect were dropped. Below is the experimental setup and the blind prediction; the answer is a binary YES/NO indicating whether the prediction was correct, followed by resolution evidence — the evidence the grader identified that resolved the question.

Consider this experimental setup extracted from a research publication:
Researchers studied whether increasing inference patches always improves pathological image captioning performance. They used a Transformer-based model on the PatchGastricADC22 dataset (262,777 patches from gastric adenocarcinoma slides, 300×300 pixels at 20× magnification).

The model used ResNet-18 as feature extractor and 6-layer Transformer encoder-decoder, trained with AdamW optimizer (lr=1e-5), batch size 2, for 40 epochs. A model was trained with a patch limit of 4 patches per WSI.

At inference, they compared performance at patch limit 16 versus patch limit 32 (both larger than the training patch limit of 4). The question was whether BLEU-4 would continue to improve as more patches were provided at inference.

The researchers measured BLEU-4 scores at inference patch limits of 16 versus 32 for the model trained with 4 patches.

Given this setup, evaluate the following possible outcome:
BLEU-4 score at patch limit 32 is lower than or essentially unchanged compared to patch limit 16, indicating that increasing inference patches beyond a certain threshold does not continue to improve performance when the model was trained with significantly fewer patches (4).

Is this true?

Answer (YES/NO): YES